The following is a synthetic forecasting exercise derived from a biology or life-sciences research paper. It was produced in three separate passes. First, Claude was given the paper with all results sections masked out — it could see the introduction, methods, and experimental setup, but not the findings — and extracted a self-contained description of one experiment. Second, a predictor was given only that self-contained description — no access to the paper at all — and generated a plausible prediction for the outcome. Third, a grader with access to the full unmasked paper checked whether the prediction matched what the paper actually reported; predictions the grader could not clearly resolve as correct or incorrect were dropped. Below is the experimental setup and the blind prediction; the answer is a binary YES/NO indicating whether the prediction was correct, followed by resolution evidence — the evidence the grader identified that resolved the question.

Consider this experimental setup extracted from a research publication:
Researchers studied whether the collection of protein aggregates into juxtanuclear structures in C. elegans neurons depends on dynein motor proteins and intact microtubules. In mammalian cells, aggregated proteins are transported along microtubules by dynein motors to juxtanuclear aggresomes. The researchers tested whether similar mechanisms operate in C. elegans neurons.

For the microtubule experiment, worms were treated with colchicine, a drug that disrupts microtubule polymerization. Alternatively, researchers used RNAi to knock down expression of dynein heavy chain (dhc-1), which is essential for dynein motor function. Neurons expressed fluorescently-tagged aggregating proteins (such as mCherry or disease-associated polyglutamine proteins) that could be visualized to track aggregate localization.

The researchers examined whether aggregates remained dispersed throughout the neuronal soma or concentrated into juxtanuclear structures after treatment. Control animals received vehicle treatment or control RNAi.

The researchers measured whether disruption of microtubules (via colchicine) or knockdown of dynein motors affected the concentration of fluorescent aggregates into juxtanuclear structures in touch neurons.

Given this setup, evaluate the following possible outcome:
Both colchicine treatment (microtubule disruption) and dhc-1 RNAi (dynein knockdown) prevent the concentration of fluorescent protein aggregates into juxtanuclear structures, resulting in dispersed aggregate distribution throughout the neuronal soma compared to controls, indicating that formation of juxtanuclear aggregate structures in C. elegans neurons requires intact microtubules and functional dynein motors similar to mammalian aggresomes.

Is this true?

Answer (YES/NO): YES